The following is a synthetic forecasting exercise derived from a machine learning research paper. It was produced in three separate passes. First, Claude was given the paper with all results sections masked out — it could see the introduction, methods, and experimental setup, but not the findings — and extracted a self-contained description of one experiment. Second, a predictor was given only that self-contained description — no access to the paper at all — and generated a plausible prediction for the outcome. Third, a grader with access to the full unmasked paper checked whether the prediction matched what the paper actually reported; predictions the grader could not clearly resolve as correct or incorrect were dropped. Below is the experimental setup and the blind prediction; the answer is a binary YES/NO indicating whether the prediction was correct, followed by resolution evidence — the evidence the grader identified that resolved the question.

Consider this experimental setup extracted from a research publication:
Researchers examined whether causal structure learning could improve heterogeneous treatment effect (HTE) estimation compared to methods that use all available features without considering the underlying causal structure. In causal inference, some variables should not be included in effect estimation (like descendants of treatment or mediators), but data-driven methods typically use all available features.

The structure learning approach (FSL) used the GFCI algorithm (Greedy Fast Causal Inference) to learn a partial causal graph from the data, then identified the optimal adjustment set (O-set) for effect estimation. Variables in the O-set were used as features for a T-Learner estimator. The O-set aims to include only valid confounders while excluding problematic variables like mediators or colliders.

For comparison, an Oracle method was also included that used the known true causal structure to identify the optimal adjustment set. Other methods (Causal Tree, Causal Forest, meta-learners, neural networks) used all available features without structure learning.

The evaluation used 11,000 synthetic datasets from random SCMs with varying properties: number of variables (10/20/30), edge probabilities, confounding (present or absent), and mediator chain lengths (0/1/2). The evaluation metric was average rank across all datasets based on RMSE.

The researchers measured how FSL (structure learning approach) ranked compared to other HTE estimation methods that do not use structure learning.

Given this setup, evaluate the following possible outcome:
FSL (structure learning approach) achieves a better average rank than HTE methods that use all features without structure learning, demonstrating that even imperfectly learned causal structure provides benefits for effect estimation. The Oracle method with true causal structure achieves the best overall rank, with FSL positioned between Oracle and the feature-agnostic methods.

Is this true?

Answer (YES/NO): NO